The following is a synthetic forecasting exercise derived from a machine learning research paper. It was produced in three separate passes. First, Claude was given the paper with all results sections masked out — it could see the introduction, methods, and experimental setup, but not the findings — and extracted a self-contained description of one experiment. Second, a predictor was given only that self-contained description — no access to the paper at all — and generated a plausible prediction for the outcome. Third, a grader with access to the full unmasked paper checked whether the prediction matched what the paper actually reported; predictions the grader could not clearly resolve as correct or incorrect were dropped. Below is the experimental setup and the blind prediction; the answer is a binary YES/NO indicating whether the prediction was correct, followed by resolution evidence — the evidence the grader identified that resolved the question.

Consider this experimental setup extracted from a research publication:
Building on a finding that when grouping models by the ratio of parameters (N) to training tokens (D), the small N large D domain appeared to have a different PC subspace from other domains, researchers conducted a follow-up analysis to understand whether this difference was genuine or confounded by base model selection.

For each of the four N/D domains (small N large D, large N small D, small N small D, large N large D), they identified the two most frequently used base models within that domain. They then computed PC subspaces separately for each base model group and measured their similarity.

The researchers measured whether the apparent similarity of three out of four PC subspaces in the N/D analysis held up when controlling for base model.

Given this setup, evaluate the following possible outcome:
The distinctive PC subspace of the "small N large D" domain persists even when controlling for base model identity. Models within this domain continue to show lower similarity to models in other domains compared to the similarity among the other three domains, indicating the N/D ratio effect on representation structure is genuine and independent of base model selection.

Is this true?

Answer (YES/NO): NO